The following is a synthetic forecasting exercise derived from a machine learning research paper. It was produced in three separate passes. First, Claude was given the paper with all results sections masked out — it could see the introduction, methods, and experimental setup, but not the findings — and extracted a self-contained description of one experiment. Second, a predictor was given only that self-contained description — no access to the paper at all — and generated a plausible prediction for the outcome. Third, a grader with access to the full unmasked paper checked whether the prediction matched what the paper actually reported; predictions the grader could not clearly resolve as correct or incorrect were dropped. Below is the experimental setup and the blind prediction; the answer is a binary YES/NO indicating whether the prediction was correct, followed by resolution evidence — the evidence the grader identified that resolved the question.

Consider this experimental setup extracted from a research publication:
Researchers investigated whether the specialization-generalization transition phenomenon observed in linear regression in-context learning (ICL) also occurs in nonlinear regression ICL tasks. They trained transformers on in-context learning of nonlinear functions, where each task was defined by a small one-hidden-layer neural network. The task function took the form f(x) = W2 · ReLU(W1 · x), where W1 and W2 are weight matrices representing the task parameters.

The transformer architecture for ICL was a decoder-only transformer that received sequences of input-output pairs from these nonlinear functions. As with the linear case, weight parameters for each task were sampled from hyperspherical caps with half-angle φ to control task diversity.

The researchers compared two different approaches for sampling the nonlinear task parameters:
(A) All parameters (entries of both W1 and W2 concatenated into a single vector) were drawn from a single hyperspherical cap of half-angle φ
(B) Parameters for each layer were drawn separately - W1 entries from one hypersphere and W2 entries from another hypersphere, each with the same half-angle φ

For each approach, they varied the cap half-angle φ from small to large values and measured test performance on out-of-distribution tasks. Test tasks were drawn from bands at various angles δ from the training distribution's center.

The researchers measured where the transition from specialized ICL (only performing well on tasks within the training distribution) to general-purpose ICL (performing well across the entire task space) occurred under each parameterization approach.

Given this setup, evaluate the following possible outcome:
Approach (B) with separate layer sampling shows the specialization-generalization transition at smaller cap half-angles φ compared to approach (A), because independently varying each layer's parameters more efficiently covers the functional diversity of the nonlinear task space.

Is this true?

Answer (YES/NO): NO